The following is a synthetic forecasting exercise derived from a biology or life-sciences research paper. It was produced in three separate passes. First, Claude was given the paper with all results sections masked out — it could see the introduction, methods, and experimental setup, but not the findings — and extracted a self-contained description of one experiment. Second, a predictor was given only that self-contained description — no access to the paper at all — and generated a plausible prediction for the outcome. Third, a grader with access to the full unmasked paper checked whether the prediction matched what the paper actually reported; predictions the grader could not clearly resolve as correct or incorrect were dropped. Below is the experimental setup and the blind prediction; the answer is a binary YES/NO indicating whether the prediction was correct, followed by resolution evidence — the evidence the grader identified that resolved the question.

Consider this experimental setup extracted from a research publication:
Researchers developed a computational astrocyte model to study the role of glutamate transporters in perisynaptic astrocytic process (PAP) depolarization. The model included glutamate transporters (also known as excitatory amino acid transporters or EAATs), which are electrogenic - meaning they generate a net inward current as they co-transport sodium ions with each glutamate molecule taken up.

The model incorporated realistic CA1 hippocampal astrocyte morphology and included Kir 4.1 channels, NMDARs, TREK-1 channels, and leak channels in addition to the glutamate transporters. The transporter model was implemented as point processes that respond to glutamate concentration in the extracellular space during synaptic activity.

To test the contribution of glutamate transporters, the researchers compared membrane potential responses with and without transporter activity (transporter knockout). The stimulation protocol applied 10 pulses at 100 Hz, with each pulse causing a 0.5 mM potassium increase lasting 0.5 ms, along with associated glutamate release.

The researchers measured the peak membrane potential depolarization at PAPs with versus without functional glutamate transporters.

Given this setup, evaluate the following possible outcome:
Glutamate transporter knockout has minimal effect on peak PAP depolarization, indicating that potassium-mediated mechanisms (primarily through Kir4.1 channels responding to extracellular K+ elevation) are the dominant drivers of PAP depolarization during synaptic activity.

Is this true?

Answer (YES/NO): NO